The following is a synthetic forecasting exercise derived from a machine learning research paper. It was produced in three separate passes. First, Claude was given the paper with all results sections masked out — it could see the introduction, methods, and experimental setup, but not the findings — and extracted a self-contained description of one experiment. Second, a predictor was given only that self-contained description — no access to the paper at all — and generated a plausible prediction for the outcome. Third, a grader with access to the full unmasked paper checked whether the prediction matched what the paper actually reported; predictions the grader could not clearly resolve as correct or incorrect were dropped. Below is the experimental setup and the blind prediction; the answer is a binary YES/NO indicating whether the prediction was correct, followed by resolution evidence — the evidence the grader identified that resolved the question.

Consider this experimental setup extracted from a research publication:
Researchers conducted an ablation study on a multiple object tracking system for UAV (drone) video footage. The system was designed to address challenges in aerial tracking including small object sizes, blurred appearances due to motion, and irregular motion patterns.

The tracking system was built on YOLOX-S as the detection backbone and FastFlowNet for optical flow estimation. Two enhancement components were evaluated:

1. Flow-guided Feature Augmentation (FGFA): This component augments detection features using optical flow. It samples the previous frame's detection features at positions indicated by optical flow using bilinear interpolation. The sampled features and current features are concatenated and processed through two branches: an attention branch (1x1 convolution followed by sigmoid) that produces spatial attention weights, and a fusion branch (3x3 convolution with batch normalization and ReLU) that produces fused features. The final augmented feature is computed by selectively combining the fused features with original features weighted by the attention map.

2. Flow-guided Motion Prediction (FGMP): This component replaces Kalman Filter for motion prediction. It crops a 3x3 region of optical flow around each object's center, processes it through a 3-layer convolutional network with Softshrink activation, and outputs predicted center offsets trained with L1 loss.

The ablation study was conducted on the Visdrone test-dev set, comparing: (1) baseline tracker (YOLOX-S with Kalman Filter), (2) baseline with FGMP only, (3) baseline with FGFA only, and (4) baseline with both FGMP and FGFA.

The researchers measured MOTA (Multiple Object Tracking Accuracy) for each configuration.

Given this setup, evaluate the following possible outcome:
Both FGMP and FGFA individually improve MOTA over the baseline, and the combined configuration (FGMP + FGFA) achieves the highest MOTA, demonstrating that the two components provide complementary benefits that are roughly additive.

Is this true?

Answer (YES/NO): YES